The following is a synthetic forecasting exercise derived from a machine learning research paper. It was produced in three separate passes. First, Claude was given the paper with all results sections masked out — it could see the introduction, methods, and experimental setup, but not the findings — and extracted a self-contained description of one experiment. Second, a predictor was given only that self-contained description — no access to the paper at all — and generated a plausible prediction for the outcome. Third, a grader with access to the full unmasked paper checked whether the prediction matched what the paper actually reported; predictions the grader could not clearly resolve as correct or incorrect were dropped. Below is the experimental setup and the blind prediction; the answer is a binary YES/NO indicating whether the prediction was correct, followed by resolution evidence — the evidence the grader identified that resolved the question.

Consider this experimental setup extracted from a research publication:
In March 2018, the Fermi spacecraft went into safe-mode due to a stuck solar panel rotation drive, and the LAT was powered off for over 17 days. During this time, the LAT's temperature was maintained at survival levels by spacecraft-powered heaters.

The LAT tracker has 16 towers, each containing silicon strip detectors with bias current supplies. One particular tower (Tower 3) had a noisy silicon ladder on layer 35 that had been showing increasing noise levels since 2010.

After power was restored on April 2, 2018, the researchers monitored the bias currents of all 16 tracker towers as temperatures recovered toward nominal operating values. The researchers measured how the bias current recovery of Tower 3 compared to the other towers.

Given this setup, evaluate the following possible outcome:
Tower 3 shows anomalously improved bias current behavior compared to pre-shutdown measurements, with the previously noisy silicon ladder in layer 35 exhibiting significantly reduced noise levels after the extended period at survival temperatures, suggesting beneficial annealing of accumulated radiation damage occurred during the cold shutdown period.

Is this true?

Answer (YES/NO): NO